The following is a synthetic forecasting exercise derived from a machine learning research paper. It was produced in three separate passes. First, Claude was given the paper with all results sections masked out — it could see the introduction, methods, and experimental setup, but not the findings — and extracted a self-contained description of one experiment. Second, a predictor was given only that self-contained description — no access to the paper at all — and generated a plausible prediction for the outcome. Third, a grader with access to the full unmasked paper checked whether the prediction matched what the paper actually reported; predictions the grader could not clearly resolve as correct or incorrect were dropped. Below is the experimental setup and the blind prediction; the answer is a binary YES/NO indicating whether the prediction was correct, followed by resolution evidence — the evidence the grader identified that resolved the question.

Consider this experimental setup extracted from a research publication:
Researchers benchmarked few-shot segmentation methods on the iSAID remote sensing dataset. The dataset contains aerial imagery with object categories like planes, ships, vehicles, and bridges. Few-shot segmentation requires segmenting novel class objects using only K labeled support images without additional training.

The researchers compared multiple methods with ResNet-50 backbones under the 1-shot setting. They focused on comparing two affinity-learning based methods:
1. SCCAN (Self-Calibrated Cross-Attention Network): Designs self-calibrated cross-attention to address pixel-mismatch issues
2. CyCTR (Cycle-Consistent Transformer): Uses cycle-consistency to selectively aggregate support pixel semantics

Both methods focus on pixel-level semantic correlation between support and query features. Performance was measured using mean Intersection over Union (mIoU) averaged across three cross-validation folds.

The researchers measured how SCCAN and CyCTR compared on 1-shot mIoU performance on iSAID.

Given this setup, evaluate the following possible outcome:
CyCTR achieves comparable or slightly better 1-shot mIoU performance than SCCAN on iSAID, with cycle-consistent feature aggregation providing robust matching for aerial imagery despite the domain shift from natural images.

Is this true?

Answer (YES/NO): YES